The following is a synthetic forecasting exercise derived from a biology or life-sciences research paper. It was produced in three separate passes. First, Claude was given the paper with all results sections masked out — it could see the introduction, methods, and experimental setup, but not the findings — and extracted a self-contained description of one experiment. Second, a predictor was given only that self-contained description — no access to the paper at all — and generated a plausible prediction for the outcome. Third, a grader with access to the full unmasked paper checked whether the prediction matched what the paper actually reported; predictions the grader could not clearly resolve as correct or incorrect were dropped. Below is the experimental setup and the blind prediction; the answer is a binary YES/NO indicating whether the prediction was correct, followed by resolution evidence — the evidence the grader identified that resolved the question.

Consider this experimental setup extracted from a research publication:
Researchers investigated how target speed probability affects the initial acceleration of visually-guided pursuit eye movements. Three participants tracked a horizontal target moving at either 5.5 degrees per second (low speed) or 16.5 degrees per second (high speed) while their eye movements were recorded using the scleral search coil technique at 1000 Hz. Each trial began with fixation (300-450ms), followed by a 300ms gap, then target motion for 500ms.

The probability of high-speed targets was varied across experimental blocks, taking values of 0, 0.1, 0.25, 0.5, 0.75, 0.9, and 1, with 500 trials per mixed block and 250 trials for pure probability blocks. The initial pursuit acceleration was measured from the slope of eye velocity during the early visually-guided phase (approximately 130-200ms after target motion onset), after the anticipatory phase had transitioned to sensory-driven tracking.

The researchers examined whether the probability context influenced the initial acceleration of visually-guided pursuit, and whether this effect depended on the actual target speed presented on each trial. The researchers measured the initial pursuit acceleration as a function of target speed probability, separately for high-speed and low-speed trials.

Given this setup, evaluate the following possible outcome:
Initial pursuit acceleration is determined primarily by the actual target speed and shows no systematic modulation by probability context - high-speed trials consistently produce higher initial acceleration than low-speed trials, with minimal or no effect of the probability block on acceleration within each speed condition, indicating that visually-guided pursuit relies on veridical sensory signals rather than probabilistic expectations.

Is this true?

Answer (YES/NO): NO